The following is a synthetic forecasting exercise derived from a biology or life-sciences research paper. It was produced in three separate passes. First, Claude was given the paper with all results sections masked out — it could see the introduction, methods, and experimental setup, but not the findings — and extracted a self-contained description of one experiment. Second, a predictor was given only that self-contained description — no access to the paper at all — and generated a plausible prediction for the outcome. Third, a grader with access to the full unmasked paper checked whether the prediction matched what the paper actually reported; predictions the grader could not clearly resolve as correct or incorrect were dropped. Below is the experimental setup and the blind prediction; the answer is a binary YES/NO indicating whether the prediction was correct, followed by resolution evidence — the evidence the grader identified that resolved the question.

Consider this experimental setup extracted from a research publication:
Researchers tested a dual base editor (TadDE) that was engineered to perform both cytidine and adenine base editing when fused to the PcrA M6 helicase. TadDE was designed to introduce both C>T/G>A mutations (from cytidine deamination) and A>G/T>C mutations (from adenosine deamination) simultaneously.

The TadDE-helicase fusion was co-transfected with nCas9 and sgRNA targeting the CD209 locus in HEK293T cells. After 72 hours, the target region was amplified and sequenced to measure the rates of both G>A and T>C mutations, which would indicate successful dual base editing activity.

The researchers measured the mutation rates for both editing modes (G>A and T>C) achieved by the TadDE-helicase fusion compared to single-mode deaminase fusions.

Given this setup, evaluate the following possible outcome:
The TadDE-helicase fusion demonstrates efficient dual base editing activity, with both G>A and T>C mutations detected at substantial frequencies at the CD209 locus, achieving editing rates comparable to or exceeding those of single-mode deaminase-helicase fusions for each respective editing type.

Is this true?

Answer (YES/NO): NO